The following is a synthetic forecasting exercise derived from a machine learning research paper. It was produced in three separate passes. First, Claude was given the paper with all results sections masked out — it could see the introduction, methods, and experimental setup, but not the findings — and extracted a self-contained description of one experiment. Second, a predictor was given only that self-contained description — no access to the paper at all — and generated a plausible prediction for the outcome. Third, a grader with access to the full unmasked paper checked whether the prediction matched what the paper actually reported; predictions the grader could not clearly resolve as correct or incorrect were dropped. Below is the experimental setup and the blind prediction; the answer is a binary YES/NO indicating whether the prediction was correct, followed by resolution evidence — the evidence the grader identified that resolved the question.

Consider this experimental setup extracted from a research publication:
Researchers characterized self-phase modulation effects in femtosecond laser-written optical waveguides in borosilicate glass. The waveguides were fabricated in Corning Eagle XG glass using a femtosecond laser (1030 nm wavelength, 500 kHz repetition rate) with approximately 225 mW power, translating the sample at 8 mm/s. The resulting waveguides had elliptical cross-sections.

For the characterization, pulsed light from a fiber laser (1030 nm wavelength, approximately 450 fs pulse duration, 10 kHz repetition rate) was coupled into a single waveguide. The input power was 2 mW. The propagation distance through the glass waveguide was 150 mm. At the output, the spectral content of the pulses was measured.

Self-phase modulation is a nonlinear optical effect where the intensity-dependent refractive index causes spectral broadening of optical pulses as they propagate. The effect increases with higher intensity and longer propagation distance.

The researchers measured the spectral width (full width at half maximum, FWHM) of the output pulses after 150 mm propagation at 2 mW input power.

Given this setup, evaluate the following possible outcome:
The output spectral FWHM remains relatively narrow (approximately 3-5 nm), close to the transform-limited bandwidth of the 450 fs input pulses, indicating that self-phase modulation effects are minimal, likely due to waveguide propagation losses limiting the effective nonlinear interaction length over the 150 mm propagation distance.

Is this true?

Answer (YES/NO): NO